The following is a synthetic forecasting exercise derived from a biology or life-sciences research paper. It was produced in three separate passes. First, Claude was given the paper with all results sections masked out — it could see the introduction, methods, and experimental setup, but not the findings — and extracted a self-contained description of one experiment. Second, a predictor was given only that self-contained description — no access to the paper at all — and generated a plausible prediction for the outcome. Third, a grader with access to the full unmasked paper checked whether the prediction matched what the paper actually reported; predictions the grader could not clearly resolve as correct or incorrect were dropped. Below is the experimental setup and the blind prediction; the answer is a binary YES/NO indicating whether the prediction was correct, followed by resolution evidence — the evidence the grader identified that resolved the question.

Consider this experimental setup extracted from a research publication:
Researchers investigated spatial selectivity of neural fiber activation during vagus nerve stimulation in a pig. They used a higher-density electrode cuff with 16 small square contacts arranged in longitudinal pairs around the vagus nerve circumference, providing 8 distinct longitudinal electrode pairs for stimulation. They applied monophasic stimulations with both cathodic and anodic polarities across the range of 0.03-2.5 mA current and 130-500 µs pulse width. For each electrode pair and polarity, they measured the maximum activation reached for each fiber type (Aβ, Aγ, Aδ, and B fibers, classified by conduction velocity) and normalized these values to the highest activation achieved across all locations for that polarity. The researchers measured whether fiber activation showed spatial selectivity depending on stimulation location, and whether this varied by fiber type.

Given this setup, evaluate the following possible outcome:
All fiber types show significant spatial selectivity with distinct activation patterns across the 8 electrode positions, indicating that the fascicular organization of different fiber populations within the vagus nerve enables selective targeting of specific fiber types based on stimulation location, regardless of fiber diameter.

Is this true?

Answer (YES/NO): NO